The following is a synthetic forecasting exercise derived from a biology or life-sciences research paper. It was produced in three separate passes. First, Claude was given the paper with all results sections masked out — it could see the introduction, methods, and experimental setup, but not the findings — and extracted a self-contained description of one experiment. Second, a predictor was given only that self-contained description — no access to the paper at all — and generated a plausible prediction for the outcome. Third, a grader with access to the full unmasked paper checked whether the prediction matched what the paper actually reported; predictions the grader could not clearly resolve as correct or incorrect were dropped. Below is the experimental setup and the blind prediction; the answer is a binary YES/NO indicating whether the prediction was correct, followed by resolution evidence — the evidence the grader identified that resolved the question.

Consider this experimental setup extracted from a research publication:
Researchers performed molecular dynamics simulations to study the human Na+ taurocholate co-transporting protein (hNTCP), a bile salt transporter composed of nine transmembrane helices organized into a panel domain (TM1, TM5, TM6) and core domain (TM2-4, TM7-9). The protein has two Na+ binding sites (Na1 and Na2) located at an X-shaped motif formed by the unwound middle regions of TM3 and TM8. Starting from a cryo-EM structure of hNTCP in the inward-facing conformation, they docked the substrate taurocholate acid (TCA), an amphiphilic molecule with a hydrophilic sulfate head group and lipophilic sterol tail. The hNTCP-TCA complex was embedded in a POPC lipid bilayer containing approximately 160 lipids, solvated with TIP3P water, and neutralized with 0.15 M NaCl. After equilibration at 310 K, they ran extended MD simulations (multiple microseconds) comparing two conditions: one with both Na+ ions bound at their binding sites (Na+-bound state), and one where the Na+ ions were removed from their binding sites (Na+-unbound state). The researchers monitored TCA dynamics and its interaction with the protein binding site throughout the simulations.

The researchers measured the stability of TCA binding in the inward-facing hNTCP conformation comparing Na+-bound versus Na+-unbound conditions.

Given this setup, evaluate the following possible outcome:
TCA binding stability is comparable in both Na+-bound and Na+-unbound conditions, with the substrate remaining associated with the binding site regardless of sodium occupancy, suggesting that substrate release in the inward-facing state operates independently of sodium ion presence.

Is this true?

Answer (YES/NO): NO